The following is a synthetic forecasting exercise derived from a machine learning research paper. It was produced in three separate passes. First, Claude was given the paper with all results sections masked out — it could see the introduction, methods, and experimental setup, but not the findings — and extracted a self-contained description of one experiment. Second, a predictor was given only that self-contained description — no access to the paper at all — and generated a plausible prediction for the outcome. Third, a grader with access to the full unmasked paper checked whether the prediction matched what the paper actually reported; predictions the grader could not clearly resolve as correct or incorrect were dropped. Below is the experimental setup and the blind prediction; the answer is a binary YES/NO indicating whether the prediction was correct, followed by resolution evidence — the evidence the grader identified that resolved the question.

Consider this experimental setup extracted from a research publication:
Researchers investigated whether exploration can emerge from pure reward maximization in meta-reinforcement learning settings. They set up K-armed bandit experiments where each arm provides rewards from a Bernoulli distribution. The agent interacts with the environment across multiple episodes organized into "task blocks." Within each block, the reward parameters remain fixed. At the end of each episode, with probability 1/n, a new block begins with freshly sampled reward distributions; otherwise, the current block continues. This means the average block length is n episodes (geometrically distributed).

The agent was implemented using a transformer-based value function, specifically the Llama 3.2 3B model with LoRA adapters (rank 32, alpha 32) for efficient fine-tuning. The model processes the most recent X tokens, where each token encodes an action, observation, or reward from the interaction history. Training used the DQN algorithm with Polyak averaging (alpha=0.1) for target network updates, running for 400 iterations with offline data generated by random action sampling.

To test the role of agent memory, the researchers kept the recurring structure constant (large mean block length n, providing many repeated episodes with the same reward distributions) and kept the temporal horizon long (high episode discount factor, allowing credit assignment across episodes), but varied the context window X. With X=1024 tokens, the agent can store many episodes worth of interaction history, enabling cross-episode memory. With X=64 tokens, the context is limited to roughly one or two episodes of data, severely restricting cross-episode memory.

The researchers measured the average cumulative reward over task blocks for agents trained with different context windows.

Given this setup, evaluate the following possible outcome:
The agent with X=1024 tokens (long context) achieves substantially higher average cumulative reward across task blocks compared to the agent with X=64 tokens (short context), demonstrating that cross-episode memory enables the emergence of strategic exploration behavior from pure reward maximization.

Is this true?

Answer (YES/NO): YES